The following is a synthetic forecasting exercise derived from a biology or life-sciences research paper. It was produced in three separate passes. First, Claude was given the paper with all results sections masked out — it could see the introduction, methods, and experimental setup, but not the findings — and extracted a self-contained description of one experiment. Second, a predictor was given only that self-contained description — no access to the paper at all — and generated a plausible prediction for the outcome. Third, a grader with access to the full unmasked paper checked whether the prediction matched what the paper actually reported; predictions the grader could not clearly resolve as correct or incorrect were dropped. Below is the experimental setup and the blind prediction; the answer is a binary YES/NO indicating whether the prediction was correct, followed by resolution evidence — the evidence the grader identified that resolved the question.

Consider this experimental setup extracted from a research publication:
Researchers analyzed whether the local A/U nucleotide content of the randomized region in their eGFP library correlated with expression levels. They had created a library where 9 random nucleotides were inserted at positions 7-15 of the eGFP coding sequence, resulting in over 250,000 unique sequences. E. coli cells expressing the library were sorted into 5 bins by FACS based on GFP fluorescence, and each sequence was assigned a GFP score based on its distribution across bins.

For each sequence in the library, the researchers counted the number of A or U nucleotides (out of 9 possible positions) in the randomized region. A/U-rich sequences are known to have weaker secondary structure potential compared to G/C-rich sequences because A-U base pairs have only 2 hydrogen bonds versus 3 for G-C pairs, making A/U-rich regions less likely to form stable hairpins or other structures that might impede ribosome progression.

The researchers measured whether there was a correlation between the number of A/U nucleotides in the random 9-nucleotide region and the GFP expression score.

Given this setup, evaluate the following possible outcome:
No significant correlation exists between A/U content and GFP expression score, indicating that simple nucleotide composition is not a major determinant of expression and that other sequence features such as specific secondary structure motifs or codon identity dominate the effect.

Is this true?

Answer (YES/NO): NO